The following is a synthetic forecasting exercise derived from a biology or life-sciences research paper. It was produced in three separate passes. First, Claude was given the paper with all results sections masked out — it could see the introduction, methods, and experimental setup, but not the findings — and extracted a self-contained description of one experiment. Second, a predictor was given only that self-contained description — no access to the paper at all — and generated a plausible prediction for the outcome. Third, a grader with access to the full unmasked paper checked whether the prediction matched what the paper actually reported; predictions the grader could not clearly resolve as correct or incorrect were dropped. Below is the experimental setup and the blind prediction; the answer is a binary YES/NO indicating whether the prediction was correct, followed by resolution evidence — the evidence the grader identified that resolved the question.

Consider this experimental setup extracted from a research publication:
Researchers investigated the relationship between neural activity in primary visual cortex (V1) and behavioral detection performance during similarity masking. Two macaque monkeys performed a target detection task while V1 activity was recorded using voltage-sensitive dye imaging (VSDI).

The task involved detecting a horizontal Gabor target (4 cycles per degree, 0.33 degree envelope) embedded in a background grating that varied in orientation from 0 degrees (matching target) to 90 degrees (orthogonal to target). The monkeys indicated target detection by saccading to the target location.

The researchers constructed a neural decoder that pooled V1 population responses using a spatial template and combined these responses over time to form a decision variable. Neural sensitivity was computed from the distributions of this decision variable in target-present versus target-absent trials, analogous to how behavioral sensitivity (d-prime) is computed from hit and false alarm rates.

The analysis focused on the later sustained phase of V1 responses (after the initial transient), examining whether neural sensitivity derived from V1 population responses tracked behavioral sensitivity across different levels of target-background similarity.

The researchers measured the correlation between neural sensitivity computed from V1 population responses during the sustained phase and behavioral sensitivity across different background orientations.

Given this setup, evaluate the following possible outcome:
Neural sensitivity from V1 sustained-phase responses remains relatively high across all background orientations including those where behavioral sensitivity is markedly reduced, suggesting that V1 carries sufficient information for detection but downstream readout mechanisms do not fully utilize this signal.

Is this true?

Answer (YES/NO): NO